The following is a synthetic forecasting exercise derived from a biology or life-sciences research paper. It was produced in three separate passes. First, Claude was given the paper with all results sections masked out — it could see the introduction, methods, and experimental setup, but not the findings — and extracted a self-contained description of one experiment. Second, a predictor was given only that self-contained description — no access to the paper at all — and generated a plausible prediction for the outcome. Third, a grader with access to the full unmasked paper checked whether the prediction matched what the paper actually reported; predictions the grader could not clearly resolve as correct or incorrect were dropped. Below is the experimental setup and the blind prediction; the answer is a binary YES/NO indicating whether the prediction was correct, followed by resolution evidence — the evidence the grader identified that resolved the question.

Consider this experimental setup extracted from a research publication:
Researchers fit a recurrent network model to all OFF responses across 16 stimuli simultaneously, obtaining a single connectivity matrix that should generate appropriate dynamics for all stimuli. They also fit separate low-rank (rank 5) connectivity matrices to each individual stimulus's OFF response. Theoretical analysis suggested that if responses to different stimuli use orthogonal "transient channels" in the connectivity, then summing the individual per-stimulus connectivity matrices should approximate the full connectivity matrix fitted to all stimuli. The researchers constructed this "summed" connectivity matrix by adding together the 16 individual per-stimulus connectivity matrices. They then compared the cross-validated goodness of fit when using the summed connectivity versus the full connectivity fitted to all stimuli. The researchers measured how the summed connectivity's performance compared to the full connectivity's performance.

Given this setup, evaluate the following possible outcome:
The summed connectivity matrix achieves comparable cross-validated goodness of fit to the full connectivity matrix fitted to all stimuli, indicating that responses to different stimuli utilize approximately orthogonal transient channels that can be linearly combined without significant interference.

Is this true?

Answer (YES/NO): NO